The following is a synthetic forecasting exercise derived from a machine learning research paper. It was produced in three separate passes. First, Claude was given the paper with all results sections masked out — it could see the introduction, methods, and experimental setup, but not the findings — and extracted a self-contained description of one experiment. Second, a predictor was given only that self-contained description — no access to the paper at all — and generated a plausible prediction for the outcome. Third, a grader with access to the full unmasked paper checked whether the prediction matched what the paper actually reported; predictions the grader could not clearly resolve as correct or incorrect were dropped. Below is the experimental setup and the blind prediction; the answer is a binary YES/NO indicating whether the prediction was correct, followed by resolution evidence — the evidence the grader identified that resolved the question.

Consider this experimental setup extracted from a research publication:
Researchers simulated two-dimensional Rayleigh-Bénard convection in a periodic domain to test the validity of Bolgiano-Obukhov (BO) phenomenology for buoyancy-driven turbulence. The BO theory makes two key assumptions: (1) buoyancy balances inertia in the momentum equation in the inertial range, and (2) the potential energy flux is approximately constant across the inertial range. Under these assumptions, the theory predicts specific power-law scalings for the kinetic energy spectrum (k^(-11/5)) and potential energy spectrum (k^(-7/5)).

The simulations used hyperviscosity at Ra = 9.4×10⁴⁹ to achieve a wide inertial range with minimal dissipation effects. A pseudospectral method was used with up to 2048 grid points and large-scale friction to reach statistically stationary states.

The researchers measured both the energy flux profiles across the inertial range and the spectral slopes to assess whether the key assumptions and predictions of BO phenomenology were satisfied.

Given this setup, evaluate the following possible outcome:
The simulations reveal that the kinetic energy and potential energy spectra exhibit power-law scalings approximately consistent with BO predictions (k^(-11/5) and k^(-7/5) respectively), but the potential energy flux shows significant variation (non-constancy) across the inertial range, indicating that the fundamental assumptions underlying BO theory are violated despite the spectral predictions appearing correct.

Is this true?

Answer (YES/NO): NO